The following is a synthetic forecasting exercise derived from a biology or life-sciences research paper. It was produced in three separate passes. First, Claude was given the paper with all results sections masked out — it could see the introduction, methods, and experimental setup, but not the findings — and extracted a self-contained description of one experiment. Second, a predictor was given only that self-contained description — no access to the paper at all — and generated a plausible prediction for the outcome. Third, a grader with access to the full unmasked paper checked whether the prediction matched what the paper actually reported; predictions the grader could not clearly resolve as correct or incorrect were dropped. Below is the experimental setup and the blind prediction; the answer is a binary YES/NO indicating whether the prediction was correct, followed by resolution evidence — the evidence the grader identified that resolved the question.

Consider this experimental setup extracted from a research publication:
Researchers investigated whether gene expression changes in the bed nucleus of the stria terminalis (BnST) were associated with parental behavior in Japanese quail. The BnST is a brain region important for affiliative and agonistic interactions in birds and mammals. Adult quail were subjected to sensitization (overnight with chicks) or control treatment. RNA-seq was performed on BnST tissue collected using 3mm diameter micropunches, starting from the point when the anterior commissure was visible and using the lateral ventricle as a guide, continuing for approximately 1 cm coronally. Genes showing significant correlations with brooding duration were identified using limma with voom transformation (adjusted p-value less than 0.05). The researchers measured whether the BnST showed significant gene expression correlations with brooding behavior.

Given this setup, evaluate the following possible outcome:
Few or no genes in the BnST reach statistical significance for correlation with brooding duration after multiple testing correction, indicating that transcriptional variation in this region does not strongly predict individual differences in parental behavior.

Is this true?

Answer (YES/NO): YES